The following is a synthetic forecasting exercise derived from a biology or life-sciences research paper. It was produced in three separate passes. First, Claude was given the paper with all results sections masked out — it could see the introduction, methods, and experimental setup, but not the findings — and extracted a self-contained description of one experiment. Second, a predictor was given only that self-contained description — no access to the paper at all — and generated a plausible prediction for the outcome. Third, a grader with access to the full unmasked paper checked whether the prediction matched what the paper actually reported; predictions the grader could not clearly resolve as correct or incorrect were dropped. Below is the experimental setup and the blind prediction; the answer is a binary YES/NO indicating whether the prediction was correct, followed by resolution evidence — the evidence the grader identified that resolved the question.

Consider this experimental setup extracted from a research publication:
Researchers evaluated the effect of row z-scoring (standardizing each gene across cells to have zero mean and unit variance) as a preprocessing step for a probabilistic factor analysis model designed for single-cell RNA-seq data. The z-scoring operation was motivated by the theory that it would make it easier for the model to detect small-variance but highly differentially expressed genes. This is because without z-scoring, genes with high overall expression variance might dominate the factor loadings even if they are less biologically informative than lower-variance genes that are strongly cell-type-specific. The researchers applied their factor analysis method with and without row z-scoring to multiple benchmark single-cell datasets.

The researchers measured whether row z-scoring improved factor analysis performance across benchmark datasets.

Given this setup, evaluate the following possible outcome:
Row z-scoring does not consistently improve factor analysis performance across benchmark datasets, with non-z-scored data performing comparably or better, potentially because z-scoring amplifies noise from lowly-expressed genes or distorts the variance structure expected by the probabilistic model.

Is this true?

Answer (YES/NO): NO